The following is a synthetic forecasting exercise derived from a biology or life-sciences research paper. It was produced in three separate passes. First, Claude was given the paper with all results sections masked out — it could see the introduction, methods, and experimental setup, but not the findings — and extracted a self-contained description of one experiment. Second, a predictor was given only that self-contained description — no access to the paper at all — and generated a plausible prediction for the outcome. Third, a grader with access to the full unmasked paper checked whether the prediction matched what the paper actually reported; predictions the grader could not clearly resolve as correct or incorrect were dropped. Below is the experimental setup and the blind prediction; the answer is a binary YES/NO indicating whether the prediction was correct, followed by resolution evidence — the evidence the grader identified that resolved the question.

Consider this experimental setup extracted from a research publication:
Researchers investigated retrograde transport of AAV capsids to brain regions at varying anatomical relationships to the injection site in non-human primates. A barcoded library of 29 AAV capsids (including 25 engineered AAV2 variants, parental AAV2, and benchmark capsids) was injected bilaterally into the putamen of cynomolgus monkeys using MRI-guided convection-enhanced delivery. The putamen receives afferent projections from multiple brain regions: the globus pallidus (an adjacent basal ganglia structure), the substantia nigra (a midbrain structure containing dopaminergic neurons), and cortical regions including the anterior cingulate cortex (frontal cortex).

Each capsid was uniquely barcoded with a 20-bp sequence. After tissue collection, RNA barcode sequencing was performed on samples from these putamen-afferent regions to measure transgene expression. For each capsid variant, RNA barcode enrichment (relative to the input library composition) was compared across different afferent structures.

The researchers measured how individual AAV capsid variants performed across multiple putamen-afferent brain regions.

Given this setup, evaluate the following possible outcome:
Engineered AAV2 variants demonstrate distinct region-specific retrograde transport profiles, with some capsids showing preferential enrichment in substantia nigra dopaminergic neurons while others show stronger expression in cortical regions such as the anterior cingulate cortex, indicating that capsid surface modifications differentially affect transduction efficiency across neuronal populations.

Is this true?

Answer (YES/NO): YES